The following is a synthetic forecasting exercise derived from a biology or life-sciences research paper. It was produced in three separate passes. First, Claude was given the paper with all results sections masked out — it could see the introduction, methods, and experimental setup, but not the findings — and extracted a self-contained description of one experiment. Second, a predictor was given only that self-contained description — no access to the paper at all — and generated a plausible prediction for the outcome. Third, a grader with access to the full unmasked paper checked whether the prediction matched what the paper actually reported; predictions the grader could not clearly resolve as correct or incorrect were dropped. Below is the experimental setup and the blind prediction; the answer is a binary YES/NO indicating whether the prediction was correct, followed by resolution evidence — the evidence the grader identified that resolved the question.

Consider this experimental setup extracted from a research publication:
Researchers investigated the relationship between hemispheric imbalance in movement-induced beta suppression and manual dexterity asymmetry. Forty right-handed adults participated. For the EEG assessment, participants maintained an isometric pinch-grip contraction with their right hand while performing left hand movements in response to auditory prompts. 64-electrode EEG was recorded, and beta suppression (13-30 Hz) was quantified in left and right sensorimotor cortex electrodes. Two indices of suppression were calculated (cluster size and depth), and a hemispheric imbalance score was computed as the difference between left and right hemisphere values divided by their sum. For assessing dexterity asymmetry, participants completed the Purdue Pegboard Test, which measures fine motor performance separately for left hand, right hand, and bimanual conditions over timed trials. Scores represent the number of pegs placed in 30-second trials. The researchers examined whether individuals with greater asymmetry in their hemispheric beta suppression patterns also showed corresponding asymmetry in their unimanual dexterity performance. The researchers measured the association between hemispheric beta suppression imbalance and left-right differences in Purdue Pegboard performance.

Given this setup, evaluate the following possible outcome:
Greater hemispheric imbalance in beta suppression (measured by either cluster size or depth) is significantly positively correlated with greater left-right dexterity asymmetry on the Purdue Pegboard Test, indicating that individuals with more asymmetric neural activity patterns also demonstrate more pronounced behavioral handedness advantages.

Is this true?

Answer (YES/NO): NO